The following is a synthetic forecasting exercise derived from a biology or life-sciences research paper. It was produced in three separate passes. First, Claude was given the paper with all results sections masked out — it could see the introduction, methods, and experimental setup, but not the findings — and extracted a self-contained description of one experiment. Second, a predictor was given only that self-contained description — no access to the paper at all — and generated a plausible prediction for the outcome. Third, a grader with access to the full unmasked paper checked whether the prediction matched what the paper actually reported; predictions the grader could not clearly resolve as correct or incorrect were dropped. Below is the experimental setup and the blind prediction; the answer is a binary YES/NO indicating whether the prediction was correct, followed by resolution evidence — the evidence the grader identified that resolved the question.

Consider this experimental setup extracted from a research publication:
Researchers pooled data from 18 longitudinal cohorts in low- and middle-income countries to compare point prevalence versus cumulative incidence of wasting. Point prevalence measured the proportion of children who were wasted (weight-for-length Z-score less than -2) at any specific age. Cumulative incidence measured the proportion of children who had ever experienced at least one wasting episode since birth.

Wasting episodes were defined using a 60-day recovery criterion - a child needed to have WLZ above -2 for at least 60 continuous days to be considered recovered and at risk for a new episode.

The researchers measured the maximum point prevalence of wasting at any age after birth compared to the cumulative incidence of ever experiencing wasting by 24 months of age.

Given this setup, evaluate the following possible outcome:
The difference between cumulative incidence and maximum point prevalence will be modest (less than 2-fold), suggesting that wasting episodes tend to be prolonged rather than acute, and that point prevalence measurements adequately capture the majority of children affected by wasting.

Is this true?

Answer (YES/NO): NO